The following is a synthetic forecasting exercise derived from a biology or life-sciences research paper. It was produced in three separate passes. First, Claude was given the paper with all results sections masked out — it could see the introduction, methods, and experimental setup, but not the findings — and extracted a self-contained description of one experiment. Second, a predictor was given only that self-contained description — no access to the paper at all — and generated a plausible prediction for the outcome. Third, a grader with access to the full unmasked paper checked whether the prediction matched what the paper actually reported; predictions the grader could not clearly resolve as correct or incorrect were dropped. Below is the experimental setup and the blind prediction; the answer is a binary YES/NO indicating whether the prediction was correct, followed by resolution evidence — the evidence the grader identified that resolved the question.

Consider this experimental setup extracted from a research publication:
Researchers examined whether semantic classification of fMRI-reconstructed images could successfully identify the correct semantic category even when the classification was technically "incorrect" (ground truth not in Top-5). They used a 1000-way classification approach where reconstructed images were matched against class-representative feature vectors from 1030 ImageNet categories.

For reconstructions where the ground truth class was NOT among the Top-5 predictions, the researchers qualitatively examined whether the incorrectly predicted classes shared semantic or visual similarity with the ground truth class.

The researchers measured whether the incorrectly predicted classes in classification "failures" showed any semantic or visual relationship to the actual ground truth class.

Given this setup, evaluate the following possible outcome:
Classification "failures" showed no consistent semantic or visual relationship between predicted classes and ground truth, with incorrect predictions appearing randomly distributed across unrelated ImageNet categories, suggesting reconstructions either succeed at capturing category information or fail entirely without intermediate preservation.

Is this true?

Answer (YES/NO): NO